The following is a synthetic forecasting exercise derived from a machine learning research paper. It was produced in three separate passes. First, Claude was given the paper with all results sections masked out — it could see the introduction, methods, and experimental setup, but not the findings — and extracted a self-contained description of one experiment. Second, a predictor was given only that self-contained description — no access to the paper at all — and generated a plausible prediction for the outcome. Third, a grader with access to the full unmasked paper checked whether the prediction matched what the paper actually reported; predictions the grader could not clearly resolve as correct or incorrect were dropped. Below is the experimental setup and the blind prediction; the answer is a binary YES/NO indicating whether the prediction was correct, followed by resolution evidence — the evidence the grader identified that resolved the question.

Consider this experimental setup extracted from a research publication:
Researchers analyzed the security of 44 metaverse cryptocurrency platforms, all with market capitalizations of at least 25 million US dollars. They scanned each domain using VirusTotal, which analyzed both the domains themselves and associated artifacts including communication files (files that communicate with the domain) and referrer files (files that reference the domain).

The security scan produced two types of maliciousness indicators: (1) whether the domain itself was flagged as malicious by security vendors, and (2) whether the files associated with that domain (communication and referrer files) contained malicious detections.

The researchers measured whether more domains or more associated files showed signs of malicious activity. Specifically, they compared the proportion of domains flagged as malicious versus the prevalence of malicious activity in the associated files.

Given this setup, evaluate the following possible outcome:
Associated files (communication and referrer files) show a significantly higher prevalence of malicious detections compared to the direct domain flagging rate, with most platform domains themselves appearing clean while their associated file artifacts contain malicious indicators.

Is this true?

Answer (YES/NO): YES